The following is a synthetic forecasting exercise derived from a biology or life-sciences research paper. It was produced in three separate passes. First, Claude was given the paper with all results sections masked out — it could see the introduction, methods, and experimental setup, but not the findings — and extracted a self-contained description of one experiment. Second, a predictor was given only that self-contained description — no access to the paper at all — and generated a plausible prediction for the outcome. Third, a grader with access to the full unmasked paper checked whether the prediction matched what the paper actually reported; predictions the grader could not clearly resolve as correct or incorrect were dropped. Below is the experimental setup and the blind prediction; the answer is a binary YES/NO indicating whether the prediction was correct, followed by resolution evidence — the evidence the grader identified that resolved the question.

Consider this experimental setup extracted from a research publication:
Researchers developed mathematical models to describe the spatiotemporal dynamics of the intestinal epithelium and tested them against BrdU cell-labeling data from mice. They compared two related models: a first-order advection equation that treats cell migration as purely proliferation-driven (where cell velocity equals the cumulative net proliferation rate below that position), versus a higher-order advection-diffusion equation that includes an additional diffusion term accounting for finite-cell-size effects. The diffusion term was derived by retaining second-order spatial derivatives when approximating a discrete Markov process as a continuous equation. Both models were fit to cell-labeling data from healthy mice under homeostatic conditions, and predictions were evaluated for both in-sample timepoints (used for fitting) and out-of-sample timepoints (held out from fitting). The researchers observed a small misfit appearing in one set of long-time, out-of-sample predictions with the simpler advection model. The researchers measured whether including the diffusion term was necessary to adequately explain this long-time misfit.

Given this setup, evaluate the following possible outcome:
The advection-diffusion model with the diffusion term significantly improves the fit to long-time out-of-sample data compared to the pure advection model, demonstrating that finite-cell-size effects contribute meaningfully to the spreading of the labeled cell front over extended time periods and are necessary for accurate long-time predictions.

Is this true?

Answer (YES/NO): NO